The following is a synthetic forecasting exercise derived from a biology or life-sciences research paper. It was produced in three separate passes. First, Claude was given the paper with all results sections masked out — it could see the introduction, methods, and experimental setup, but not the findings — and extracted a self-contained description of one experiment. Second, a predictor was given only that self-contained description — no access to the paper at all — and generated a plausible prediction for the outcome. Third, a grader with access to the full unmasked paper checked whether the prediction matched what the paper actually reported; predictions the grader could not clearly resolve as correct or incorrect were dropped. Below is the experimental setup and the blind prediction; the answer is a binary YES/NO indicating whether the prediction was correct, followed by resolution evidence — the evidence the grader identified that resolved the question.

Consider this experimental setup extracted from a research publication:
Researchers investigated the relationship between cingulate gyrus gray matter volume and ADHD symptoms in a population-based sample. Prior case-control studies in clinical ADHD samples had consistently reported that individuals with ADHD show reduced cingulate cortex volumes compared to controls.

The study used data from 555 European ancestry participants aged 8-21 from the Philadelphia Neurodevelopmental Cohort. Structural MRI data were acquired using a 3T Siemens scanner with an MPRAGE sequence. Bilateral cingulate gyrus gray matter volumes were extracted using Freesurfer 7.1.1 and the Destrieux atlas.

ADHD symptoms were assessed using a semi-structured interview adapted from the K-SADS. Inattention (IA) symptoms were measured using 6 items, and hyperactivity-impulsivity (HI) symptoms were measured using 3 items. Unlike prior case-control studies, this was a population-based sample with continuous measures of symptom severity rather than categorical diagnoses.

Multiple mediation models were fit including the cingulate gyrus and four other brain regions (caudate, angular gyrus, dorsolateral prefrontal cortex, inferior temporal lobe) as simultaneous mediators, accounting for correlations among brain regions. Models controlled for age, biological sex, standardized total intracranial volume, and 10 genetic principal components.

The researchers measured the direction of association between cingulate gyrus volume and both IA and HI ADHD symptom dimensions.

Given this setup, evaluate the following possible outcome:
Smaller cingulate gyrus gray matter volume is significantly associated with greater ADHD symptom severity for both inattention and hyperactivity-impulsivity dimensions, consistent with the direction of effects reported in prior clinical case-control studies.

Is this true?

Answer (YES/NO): NO